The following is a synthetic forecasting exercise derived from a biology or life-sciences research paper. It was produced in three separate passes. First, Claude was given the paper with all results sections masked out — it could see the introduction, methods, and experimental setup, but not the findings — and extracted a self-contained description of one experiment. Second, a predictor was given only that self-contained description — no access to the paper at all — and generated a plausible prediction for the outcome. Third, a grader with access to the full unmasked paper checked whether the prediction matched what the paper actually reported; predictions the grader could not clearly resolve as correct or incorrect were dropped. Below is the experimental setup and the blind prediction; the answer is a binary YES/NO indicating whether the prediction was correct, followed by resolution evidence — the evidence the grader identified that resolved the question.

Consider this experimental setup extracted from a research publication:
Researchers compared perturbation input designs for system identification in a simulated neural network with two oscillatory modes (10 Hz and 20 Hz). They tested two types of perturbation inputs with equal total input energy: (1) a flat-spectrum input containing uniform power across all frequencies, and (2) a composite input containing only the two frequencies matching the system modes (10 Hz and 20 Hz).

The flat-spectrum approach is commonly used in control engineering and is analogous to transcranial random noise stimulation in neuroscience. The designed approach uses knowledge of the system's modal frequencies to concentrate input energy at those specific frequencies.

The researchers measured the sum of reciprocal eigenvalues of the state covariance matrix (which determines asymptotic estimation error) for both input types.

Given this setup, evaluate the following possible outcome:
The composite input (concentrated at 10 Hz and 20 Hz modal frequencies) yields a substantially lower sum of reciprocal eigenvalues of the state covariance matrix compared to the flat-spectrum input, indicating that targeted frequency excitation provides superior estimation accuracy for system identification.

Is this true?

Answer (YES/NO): YES